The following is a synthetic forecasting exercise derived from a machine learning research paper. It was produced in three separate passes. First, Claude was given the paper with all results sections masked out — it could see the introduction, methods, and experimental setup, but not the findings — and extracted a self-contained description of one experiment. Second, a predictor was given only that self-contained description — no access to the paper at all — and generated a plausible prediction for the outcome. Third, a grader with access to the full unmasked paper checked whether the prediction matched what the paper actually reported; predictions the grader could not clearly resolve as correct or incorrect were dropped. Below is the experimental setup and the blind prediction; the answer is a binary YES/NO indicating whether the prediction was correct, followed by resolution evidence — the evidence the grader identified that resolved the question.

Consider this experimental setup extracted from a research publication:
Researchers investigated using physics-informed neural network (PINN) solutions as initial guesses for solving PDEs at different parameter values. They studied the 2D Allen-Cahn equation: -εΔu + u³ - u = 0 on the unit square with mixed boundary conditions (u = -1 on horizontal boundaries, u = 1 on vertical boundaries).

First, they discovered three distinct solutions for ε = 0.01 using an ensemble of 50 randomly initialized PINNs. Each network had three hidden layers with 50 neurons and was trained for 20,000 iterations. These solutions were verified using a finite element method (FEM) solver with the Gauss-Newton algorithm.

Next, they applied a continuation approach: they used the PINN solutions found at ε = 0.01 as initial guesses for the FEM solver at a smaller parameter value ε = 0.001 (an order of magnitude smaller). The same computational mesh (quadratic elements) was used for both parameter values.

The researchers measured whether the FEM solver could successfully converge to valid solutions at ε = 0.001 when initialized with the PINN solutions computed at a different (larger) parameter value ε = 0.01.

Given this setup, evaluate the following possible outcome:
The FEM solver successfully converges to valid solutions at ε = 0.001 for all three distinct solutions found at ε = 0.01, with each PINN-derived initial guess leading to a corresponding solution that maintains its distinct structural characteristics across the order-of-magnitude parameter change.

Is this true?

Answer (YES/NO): YES